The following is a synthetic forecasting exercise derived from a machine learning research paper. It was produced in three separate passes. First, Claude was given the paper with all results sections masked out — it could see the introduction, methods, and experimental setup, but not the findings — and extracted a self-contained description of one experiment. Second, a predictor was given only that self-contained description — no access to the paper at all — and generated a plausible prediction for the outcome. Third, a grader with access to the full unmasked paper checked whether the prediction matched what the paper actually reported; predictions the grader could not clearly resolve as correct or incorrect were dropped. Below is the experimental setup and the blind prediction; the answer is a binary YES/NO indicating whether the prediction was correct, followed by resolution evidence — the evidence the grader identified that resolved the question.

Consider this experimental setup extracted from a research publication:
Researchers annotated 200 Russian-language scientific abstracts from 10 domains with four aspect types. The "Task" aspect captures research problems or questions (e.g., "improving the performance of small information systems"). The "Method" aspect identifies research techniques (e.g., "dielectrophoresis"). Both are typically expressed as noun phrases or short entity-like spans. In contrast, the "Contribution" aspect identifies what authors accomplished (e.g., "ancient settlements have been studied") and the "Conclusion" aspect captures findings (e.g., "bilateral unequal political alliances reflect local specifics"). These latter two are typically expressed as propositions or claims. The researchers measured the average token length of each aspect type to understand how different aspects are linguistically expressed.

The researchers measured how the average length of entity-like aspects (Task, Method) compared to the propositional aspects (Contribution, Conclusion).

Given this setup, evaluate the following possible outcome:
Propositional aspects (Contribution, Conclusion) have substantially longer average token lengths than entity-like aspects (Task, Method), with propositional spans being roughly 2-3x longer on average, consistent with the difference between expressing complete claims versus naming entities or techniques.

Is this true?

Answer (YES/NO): NO